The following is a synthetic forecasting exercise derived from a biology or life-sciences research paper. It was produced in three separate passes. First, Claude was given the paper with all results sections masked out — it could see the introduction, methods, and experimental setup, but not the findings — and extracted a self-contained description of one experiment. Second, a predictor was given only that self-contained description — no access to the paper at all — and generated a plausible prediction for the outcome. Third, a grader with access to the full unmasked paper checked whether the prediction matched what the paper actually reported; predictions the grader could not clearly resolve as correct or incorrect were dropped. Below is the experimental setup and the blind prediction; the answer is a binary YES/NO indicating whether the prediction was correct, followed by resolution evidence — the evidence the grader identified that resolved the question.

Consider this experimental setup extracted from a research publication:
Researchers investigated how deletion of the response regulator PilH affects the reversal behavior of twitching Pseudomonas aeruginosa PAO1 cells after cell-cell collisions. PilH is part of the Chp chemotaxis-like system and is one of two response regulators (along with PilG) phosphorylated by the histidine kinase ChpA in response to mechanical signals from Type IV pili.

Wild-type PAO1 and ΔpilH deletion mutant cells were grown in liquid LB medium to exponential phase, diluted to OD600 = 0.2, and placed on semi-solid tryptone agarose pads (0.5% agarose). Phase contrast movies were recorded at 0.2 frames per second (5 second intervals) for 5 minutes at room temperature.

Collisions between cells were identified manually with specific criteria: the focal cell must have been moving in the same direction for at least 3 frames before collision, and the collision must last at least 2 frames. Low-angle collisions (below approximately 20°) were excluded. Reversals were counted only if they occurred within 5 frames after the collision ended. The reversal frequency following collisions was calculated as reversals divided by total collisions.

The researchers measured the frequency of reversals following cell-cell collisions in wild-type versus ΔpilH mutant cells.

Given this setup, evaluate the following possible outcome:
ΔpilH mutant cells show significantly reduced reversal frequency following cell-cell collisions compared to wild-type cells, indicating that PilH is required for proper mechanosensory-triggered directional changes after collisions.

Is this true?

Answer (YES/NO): YES